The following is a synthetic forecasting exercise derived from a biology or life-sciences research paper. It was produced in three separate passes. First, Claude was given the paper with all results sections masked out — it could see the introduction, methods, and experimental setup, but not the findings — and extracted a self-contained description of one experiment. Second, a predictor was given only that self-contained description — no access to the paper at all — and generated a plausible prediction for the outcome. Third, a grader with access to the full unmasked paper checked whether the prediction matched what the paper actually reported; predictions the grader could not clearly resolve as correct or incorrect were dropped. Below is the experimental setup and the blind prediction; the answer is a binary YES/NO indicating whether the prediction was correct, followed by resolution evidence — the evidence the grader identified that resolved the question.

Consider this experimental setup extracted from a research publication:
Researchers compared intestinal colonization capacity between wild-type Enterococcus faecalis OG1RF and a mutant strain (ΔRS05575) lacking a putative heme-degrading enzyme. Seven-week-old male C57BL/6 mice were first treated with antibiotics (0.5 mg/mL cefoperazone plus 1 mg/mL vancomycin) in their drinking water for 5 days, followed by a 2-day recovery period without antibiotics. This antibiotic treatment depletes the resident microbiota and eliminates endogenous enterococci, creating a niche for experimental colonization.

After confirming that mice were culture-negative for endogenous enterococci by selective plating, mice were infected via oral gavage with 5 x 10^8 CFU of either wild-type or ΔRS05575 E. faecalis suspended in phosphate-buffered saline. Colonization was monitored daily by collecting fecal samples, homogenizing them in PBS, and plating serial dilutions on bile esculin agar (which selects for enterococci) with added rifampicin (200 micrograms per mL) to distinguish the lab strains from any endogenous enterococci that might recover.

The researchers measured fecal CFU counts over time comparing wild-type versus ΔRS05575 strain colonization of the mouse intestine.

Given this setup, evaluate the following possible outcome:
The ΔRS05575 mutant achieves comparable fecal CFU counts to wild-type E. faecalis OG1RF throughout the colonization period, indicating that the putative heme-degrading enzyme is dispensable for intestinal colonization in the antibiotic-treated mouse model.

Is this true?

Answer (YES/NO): NO